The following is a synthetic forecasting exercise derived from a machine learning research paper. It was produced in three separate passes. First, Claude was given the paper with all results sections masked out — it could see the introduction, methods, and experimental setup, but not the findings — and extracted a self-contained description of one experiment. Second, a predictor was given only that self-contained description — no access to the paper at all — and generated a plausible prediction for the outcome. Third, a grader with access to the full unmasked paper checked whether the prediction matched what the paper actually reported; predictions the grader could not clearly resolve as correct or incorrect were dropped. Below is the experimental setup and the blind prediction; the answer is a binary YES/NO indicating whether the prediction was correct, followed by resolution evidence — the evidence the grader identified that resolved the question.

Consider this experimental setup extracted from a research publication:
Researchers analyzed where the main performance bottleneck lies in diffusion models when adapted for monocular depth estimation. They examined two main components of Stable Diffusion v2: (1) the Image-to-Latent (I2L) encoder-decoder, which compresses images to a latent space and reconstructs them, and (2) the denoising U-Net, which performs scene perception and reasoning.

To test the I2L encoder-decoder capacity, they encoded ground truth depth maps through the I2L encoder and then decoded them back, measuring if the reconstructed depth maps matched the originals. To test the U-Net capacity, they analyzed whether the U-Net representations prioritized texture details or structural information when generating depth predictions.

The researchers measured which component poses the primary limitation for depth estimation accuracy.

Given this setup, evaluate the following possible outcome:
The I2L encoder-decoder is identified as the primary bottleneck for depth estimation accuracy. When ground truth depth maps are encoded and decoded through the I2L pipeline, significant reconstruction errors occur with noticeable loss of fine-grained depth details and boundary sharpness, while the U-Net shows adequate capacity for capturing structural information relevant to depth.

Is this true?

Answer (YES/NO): NO